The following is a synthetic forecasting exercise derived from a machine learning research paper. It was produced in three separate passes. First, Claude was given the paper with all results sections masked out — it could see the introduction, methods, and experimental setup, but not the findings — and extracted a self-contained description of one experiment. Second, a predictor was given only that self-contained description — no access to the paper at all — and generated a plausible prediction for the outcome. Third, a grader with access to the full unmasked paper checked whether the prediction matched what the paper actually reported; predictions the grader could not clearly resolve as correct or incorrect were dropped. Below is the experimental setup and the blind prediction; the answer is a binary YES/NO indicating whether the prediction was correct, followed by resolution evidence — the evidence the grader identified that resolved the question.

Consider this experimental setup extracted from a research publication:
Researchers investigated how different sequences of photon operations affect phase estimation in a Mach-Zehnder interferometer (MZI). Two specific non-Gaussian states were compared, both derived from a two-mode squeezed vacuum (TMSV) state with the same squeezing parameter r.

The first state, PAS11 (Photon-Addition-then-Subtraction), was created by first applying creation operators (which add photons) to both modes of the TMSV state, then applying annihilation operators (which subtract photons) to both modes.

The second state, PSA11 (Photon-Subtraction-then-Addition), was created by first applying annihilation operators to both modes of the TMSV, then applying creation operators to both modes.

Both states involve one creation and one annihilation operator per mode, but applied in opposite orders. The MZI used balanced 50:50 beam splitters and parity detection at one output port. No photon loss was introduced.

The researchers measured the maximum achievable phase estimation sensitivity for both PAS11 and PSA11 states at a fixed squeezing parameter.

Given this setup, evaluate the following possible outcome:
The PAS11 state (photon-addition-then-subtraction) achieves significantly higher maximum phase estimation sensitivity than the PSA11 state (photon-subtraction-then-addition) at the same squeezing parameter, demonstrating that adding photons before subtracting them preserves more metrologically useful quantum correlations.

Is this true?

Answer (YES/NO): NO